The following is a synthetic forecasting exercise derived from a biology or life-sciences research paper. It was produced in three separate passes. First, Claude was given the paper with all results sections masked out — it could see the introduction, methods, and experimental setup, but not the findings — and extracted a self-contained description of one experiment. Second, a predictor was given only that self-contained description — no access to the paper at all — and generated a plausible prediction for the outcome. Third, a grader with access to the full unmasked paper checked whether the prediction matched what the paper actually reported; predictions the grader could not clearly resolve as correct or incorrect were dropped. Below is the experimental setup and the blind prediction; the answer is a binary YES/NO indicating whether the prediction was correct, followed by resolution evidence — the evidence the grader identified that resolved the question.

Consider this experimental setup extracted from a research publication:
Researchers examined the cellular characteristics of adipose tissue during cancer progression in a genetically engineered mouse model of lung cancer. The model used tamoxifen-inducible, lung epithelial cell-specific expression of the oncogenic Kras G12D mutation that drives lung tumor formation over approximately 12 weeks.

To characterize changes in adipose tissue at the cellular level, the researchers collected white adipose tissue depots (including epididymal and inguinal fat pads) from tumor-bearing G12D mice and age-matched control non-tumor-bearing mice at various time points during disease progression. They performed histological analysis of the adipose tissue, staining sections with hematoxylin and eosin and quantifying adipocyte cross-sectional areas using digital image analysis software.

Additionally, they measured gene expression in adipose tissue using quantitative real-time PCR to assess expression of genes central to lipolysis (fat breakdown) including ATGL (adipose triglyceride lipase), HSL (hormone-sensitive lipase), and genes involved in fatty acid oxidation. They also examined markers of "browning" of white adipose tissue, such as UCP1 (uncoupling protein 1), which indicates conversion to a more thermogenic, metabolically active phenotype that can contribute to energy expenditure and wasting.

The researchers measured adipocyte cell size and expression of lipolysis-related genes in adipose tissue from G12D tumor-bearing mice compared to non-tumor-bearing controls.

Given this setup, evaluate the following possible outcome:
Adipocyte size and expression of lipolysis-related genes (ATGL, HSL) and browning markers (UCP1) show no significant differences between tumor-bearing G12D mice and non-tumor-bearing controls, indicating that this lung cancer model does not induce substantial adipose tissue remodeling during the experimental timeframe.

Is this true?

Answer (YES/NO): NO